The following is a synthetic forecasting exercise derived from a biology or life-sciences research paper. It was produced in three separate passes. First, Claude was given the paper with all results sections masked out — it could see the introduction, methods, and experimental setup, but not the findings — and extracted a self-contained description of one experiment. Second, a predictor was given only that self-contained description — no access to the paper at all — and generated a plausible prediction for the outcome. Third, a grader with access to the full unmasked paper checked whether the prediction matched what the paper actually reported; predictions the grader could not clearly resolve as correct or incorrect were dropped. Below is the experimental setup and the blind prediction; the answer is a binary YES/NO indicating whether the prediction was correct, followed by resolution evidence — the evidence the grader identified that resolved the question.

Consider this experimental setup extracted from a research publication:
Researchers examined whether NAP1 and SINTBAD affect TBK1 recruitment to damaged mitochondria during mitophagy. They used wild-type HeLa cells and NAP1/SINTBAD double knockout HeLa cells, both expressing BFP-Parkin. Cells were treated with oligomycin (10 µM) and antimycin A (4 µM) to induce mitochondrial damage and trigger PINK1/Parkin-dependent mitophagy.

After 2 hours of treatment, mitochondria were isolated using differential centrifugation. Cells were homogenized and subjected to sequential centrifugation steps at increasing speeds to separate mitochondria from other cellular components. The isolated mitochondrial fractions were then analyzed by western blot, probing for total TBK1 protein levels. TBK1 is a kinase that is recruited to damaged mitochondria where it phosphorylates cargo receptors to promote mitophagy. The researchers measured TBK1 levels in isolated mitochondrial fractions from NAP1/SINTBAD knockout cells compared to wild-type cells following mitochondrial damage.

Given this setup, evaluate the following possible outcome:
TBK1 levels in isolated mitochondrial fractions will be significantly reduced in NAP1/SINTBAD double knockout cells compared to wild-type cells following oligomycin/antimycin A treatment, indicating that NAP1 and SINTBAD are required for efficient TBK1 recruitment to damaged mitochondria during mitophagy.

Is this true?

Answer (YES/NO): NO